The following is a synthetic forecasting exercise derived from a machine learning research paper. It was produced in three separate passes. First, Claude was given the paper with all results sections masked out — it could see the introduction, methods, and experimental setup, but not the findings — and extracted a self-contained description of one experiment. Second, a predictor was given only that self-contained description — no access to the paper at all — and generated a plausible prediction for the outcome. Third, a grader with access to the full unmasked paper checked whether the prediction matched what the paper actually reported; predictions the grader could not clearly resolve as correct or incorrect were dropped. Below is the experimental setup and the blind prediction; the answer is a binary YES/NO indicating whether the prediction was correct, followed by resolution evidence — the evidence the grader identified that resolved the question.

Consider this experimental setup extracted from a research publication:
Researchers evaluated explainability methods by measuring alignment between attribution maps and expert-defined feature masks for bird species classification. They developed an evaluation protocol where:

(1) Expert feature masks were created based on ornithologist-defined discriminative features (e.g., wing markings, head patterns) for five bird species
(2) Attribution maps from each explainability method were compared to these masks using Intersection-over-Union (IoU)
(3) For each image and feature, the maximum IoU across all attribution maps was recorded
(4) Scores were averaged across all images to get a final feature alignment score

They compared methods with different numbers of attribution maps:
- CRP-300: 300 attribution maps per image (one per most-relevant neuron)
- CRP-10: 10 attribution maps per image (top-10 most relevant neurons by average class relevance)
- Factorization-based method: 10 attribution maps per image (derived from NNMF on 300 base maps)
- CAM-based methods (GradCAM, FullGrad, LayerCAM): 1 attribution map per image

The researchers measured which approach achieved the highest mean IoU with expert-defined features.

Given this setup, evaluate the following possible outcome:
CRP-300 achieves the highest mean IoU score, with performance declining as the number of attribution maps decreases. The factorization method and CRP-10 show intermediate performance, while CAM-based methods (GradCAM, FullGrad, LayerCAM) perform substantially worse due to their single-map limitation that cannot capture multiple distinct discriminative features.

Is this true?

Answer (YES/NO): NO